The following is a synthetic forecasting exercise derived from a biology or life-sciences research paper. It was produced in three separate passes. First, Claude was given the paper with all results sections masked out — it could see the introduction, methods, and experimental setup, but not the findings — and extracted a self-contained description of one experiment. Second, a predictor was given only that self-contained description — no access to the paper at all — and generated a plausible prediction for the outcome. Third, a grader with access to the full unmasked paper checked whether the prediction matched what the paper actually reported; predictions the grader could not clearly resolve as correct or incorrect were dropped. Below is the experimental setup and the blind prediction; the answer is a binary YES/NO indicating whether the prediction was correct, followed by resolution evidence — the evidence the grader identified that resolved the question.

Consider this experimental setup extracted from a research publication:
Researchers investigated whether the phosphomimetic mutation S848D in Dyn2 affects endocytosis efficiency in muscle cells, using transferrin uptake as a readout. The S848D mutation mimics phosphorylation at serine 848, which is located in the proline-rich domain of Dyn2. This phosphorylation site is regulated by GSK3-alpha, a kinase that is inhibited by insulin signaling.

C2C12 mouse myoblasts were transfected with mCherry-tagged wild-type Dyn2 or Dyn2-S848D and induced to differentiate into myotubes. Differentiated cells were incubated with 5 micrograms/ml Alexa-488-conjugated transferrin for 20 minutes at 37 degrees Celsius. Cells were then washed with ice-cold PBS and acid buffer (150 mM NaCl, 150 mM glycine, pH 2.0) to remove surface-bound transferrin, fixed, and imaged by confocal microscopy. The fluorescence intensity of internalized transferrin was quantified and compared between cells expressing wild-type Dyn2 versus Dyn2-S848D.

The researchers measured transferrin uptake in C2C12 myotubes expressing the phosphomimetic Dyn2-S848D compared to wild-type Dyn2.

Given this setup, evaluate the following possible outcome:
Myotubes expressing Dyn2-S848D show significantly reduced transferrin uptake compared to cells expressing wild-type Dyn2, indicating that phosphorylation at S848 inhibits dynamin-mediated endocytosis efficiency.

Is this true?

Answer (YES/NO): NO